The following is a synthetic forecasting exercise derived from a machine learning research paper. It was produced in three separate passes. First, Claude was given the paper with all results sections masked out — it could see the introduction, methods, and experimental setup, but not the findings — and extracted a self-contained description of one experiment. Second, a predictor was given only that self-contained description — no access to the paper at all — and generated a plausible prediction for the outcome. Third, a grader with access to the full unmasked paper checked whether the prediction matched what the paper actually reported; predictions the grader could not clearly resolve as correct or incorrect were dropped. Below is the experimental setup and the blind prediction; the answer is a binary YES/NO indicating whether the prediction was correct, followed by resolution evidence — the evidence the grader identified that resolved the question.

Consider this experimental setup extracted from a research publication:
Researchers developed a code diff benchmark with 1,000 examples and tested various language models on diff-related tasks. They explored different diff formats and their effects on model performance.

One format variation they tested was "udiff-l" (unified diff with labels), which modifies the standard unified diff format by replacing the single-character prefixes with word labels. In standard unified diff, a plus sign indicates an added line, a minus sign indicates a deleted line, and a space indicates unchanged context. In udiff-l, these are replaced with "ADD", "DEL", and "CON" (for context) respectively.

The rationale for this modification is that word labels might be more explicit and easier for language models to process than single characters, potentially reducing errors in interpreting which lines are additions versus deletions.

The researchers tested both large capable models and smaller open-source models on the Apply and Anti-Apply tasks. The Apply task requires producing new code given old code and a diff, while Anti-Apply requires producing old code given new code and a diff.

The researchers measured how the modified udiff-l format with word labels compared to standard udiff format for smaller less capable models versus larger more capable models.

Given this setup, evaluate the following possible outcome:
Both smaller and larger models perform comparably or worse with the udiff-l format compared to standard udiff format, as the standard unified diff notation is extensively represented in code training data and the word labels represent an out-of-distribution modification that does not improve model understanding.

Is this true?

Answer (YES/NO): NO